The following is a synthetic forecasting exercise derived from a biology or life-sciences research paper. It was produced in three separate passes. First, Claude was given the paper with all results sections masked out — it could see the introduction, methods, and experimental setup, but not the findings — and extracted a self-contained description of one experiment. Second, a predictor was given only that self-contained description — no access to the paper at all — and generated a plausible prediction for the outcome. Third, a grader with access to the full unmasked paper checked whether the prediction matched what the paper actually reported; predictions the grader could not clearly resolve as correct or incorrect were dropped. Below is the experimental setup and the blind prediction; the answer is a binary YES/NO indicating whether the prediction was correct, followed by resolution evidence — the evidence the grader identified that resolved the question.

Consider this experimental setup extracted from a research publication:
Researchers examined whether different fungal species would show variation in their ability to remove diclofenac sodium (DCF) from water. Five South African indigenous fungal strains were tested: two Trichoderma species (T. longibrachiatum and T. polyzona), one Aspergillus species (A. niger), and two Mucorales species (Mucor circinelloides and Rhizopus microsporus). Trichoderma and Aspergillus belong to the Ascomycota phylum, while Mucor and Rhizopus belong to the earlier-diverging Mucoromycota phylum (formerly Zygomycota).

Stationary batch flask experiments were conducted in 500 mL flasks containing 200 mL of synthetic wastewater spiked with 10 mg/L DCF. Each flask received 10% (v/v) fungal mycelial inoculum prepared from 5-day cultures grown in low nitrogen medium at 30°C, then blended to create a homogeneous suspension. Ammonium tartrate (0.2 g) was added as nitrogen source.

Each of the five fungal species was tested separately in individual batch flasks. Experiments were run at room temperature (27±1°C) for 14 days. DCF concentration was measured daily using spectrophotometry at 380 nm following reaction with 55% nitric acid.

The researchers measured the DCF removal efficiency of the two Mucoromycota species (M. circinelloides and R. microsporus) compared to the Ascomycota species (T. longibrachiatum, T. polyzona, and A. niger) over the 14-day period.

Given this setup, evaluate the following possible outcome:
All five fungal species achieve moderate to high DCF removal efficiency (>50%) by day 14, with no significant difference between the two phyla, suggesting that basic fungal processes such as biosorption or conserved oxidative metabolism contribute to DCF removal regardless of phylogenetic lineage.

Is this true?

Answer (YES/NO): NO